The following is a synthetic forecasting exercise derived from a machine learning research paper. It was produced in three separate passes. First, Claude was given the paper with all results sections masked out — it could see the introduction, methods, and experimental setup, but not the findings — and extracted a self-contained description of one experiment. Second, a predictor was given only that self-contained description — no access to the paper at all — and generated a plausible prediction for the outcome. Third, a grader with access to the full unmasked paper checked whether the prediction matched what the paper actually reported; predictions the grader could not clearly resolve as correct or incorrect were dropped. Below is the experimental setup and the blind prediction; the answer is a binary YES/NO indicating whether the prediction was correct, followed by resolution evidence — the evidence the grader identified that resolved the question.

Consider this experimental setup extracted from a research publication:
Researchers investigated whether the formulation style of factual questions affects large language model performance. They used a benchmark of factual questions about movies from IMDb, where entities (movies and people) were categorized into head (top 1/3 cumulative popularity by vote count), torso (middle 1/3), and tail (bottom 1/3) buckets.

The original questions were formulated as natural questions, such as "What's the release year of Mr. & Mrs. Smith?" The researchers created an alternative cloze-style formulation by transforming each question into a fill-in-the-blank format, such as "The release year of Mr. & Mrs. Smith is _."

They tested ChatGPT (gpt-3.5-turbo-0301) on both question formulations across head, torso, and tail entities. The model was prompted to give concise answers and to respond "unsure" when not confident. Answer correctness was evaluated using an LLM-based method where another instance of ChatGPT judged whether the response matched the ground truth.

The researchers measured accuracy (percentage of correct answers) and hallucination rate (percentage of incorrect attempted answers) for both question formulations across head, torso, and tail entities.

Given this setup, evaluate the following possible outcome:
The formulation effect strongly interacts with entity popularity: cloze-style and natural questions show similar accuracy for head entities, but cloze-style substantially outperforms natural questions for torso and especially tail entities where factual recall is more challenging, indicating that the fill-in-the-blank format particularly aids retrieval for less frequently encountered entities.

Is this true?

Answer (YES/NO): NO